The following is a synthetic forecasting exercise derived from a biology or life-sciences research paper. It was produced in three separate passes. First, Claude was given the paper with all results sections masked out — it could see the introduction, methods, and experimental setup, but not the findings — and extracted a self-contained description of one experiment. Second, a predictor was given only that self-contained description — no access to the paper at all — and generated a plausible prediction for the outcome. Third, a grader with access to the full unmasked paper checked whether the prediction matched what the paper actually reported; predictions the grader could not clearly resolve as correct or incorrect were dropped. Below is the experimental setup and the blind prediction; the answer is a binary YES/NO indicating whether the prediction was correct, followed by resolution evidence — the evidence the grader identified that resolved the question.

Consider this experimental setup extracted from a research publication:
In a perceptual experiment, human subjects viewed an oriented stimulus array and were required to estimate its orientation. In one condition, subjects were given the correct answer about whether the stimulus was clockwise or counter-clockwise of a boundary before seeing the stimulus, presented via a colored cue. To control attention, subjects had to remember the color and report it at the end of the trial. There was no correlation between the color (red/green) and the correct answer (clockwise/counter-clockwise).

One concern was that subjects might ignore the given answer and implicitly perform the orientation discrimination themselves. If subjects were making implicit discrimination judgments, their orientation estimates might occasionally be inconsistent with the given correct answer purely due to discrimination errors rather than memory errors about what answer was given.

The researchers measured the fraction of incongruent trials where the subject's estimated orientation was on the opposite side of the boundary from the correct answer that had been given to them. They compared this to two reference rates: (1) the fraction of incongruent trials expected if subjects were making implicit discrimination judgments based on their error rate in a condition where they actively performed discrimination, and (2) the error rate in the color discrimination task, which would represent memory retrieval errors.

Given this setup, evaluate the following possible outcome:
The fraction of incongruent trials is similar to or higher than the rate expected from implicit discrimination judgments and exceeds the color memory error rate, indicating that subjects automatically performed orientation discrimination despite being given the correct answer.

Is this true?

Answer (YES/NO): NO